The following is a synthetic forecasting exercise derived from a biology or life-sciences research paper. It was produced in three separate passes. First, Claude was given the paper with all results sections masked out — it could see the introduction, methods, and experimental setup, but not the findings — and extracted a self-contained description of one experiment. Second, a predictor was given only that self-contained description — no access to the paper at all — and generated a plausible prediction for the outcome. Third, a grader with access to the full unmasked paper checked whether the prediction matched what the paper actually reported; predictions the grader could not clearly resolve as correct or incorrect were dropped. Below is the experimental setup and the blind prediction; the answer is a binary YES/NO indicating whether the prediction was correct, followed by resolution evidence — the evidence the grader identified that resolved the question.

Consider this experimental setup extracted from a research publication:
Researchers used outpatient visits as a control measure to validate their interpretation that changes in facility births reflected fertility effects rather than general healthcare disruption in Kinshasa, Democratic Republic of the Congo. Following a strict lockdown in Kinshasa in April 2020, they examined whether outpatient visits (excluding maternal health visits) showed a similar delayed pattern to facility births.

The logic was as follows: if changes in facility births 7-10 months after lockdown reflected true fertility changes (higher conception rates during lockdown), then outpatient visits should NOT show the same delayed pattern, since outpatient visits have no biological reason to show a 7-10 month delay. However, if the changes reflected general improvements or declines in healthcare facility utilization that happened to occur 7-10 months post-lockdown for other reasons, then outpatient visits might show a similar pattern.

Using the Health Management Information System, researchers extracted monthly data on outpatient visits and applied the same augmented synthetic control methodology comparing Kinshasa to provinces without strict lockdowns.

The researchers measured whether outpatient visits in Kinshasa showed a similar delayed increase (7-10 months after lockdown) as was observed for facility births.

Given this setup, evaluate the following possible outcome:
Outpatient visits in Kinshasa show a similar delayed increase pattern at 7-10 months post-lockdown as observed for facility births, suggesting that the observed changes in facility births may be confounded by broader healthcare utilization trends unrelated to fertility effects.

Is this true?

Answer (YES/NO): NO